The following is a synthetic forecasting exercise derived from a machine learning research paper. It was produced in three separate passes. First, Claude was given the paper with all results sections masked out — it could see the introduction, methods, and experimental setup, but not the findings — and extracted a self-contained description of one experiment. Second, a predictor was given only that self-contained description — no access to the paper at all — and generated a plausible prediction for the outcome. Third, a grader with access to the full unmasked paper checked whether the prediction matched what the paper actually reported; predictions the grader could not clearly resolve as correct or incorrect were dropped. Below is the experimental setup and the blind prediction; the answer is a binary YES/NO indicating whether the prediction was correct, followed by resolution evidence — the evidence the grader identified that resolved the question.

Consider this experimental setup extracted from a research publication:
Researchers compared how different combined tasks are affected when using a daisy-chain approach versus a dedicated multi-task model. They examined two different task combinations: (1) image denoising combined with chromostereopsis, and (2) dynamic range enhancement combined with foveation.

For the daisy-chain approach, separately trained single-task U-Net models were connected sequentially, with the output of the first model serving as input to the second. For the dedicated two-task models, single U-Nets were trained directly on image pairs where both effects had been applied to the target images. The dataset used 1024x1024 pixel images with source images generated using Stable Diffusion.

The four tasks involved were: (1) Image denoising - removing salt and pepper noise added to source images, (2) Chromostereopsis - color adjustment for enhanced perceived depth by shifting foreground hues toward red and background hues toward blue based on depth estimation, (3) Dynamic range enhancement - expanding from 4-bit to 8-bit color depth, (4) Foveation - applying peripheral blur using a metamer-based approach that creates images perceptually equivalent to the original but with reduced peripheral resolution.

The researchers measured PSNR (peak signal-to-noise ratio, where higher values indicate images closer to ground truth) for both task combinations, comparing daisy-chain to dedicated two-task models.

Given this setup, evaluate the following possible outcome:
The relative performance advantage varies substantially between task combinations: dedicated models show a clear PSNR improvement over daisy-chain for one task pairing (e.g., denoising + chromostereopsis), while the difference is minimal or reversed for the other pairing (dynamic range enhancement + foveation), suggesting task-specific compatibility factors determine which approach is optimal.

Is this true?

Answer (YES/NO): YES